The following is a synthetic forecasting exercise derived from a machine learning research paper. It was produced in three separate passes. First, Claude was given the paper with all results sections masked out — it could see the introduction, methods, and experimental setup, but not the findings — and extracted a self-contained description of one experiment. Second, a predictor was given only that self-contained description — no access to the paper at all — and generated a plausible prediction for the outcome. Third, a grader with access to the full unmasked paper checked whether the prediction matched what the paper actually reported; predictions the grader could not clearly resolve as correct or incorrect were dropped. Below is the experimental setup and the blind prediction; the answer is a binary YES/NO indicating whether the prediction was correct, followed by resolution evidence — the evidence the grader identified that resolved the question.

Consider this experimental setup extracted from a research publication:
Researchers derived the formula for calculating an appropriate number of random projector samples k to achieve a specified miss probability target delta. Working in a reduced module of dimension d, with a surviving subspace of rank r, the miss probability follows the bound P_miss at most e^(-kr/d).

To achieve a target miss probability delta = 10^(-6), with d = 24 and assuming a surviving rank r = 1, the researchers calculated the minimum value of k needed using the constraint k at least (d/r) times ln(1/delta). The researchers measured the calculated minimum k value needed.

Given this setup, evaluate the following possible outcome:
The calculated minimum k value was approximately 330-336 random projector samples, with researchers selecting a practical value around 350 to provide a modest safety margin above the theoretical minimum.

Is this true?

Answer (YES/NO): NO